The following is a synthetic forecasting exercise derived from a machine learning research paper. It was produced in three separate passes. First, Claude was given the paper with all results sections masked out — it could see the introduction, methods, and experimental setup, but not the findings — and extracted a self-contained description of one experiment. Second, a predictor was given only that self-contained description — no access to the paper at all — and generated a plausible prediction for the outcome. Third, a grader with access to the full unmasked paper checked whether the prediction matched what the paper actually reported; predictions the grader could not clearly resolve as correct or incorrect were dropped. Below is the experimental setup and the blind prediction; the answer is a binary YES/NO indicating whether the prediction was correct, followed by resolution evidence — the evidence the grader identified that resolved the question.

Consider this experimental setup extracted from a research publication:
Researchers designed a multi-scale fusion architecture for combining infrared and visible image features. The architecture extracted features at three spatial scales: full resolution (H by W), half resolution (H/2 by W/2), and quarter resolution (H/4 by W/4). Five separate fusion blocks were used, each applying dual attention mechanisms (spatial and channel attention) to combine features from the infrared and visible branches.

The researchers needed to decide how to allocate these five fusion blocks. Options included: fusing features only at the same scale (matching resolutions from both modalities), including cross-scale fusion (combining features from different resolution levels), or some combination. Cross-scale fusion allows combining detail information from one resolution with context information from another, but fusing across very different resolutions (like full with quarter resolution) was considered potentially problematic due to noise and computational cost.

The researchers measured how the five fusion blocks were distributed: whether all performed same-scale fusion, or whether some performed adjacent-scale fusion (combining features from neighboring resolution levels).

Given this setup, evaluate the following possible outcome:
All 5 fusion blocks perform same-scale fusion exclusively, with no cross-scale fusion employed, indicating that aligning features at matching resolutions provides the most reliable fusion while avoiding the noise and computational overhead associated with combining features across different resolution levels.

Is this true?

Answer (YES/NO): NO